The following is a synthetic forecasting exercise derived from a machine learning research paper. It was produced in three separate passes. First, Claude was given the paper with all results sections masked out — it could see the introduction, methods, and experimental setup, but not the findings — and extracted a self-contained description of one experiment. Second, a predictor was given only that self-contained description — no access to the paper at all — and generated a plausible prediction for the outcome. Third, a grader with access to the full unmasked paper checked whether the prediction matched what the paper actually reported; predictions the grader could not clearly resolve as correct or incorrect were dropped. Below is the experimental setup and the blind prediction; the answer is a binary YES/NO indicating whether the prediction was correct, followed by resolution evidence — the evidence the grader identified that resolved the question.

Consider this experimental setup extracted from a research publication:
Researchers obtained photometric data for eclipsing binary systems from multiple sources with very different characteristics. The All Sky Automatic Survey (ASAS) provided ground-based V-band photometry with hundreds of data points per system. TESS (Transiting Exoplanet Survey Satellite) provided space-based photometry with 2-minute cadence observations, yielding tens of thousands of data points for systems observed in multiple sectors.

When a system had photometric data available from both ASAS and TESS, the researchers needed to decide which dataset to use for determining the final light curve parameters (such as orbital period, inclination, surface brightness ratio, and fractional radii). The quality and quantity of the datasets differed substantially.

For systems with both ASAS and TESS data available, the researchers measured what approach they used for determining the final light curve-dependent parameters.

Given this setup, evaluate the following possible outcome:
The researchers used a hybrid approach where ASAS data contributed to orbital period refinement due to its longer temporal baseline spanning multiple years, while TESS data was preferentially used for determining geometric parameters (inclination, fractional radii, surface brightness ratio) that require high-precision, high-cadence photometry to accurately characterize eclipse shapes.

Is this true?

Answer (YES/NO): NO